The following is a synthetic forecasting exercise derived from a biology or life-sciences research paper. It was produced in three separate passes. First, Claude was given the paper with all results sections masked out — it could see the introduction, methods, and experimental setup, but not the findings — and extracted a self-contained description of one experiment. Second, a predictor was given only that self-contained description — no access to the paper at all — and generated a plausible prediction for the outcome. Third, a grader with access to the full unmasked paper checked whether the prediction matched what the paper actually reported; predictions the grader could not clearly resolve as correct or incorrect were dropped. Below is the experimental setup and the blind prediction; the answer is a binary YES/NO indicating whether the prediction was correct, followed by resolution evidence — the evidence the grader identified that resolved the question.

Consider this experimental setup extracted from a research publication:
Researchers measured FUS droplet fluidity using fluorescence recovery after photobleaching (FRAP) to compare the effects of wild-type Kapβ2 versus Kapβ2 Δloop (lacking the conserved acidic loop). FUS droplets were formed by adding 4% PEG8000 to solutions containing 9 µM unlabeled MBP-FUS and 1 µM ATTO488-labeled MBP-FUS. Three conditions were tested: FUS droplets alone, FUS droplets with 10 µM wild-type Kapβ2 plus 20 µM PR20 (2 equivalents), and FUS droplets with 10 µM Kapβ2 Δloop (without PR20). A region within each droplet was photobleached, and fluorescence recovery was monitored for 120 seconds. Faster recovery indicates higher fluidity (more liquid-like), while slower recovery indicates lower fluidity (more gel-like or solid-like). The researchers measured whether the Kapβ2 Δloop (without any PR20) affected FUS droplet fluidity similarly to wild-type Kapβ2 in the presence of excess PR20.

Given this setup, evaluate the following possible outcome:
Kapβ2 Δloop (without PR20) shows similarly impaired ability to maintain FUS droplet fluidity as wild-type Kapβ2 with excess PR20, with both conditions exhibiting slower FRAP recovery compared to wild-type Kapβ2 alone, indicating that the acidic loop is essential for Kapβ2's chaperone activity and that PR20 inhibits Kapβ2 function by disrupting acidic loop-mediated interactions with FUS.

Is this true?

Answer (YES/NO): YES